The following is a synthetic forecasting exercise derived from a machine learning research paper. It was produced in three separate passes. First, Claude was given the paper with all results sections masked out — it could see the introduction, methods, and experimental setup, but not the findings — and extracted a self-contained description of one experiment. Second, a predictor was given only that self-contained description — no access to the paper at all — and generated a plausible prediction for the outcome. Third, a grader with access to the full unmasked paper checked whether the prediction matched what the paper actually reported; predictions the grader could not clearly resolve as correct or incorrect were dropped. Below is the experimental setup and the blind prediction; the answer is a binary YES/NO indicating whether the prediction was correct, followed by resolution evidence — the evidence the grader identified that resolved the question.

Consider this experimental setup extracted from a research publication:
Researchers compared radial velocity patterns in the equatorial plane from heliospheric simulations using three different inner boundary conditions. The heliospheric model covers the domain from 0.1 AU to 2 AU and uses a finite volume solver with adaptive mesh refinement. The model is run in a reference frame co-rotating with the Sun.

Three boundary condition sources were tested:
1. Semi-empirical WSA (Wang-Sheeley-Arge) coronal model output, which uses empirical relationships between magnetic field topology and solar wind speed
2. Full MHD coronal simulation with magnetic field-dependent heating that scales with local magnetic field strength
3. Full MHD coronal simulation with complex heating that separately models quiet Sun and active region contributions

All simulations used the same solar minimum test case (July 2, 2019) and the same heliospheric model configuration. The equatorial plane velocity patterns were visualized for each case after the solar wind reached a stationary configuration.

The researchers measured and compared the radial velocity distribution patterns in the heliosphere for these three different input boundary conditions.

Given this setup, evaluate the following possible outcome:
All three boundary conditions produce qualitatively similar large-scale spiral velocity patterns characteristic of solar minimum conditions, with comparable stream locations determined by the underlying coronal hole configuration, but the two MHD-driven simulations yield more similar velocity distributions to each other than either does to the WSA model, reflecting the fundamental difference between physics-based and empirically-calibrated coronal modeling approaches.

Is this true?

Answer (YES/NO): NO